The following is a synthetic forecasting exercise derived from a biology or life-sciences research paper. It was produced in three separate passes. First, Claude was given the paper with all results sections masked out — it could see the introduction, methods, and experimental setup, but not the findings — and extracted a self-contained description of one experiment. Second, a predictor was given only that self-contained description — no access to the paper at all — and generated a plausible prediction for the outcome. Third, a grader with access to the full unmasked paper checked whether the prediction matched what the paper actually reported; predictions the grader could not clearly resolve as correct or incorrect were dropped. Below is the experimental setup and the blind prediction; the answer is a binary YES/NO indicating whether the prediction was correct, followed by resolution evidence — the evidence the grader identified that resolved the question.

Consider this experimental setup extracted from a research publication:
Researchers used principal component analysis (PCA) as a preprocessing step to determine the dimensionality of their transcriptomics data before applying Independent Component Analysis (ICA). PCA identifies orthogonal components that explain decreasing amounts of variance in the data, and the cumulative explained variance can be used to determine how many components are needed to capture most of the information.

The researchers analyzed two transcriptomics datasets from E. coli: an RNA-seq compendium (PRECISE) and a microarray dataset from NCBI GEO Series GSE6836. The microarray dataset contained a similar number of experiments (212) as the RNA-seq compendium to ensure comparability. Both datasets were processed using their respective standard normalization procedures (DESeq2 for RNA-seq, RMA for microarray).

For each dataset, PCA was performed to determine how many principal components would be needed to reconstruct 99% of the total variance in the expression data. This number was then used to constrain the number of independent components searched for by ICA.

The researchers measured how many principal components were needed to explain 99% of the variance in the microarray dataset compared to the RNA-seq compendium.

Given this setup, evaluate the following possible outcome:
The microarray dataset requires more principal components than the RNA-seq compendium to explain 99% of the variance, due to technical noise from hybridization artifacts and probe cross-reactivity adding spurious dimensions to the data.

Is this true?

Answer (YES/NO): YES